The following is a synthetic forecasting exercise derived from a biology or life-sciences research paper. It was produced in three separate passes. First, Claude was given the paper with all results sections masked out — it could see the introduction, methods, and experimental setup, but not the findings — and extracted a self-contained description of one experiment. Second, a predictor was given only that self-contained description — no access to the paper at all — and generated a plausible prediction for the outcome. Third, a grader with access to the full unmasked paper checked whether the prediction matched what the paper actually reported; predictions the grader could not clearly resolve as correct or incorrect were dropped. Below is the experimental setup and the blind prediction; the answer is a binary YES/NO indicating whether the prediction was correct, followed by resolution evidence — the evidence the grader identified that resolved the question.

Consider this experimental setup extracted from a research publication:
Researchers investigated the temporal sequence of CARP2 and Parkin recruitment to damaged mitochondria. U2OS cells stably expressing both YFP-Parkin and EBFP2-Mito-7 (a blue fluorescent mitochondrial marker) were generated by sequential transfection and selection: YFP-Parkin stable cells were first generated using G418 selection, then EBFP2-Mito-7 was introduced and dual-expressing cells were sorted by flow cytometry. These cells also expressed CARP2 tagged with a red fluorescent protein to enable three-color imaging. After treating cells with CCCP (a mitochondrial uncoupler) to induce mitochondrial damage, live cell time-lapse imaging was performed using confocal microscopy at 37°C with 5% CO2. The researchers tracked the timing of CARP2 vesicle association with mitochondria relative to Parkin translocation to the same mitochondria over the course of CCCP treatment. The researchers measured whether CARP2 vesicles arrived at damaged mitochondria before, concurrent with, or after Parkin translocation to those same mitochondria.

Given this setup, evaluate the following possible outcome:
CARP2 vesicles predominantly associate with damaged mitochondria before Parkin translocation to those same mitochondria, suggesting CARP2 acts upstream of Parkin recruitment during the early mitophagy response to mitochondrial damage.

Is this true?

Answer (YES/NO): YES